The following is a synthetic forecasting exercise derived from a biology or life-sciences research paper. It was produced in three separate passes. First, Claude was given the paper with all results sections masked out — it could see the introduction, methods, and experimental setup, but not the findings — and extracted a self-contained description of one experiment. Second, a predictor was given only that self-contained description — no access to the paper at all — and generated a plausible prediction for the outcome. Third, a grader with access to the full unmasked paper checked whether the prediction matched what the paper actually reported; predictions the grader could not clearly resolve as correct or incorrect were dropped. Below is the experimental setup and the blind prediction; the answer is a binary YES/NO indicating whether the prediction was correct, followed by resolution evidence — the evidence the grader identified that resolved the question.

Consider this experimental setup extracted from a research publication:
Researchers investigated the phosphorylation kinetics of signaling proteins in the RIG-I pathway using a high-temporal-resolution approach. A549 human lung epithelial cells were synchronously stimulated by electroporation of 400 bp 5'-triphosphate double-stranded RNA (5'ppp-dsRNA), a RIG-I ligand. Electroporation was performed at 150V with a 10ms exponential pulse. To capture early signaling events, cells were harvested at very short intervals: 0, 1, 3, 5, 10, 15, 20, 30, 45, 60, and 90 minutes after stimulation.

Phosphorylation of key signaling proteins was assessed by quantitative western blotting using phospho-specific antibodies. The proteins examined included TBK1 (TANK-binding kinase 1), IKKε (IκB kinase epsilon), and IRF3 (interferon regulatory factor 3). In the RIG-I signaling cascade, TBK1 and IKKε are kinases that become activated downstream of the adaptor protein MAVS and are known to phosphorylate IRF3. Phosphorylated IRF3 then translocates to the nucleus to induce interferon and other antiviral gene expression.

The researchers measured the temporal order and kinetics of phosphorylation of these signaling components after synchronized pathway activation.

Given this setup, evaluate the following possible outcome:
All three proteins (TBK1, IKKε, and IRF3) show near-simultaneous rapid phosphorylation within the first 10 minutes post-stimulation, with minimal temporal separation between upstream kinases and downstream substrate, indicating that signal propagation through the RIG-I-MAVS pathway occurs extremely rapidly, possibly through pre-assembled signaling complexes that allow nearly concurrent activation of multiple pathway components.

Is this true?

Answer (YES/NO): NO